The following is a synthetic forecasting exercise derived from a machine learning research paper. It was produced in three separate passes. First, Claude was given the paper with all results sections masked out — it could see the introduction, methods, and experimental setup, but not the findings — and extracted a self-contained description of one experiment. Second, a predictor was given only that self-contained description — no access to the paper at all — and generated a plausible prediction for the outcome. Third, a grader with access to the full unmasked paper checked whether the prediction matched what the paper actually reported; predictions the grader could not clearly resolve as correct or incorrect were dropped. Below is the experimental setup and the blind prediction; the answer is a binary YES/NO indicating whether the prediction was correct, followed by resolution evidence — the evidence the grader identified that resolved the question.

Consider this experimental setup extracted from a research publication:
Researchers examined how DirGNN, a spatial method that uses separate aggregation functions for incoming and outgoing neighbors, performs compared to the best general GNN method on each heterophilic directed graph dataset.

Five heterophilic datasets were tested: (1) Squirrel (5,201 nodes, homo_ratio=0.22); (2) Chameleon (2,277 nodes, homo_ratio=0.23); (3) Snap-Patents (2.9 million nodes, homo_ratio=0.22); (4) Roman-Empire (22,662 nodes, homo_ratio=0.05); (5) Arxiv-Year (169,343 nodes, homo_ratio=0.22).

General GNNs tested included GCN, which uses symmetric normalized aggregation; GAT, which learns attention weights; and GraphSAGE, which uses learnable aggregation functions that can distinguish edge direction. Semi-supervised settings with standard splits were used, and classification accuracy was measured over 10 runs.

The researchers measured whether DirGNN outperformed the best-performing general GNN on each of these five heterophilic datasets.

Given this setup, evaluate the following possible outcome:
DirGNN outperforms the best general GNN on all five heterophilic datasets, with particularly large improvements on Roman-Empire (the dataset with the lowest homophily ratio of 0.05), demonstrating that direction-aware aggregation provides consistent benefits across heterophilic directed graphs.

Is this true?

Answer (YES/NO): NO